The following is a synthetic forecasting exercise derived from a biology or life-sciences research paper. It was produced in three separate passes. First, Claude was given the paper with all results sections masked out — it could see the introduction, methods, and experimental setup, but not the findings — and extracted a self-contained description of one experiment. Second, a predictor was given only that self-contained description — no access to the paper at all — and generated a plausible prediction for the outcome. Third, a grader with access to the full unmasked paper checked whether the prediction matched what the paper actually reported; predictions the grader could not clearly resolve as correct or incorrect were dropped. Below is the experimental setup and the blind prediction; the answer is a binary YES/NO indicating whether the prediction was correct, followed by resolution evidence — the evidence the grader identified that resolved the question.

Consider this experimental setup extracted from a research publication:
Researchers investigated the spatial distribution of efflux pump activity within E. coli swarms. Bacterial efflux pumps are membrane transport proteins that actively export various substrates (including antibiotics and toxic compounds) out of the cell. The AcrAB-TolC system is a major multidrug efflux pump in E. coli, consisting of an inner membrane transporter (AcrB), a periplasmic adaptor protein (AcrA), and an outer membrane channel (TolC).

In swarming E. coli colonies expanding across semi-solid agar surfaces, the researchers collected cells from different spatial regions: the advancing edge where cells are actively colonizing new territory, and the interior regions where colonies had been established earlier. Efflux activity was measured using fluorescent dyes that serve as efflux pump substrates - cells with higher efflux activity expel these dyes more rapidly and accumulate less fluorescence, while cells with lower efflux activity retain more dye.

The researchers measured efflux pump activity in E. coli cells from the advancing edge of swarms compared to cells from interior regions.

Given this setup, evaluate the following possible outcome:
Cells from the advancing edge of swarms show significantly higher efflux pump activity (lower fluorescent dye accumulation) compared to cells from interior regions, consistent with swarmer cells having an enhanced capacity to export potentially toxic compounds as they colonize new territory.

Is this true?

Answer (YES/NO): YES